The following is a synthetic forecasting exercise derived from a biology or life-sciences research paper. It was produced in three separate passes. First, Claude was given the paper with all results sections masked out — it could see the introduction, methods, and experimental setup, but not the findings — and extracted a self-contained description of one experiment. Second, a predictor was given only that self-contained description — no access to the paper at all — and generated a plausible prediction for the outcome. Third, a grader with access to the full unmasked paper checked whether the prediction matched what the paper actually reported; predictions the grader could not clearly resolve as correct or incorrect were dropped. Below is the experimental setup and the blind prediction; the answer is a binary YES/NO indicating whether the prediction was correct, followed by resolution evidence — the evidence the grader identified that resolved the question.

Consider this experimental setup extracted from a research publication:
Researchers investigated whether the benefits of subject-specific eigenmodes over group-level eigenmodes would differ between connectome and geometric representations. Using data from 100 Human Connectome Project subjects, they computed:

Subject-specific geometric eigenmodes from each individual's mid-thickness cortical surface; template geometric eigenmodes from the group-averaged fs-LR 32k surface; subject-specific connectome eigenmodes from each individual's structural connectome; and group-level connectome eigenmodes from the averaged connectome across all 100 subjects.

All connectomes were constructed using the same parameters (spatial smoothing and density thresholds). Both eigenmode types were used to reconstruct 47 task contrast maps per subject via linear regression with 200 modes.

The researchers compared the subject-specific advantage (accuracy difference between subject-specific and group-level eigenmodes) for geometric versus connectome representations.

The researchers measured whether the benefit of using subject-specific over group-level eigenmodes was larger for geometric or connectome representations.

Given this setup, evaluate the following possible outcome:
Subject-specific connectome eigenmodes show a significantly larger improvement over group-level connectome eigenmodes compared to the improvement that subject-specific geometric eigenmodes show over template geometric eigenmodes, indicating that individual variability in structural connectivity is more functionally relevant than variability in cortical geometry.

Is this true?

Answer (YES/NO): NO